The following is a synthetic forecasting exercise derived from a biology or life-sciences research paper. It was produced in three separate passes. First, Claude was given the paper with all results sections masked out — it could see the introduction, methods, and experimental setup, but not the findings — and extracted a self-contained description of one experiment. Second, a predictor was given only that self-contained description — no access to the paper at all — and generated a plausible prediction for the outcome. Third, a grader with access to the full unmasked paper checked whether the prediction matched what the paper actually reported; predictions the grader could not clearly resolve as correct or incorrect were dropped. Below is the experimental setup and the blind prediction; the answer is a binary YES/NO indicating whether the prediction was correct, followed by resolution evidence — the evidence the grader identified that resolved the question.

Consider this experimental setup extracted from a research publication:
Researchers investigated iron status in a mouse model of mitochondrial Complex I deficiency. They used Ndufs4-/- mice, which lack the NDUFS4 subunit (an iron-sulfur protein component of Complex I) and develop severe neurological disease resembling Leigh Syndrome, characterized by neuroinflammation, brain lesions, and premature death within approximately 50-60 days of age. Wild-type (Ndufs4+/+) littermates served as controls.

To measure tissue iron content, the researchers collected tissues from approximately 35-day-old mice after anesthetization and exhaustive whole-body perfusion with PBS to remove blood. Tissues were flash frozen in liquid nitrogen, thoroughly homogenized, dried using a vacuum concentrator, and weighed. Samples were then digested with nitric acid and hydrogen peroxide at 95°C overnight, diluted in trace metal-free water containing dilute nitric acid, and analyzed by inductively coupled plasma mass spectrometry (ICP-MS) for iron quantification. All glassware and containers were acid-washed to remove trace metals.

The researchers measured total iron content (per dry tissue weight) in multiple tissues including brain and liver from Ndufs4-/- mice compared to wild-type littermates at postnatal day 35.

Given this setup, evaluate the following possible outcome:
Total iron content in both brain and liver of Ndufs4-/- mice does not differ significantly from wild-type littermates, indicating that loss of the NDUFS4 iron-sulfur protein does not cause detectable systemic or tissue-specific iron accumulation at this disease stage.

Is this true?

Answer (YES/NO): NO